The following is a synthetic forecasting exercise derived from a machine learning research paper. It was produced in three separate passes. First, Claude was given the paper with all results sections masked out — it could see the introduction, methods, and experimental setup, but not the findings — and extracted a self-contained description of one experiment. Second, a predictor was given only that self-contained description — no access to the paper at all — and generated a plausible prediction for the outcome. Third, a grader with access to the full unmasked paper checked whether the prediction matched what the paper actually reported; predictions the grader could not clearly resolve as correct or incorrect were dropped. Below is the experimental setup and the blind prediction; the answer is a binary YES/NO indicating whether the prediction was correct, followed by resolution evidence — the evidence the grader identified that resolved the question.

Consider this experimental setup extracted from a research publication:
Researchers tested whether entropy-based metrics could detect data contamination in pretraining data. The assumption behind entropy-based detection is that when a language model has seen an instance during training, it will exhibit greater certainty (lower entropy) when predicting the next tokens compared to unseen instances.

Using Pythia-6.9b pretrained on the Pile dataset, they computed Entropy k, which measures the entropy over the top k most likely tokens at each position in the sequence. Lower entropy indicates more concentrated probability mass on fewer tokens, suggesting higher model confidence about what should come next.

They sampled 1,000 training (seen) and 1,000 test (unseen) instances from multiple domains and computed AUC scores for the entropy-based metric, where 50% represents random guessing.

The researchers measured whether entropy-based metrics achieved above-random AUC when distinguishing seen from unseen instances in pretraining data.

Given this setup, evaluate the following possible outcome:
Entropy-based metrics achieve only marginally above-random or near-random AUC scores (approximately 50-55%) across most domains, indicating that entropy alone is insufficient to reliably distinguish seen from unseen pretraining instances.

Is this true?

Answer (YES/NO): YES